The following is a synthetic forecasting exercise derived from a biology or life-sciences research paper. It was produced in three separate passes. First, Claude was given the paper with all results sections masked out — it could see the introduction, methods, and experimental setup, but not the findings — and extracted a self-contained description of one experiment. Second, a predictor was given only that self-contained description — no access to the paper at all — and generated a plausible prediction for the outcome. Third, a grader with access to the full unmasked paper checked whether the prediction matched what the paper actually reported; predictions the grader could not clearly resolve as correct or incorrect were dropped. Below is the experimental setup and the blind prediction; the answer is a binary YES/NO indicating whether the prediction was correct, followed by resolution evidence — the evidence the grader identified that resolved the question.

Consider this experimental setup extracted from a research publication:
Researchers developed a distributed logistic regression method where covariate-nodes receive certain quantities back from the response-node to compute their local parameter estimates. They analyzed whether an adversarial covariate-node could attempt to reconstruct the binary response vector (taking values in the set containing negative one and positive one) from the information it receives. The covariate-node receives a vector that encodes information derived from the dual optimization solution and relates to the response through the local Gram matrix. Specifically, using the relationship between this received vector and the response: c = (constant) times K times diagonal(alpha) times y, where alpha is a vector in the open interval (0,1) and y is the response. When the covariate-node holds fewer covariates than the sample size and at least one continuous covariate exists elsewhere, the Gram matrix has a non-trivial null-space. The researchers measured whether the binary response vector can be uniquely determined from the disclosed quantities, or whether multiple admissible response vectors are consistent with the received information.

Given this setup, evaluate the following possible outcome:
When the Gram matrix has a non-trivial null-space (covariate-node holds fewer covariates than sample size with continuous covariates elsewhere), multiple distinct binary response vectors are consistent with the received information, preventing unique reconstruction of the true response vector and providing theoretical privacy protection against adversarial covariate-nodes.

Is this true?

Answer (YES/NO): NO